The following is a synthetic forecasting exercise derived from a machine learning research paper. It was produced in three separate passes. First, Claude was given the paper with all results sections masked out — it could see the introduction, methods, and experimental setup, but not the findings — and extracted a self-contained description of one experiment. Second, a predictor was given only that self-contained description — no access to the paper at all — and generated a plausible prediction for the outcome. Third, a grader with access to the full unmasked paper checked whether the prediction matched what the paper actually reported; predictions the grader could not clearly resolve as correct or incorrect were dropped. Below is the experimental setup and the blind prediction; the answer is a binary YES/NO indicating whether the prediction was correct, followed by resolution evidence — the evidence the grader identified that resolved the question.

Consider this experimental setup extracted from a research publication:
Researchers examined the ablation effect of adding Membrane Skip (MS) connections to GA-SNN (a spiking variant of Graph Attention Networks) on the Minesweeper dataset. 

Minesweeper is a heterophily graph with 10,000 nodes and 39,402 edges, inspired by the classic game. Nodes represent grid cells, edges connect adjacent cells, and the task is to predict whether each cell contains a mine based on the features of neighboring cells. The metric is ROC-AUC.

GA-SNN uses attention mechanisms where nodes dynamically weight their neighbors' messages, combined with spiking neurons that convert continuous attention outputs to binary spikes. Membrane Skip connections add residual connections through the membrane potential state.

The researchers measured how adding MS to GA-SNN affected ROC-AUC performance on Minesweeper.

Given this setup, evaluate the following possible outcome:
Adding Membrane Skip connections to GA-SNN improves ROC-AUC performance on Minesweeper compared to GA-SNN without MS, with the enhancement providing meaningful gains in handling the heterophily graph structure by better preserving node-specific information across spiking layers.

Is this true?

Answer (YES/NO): YES